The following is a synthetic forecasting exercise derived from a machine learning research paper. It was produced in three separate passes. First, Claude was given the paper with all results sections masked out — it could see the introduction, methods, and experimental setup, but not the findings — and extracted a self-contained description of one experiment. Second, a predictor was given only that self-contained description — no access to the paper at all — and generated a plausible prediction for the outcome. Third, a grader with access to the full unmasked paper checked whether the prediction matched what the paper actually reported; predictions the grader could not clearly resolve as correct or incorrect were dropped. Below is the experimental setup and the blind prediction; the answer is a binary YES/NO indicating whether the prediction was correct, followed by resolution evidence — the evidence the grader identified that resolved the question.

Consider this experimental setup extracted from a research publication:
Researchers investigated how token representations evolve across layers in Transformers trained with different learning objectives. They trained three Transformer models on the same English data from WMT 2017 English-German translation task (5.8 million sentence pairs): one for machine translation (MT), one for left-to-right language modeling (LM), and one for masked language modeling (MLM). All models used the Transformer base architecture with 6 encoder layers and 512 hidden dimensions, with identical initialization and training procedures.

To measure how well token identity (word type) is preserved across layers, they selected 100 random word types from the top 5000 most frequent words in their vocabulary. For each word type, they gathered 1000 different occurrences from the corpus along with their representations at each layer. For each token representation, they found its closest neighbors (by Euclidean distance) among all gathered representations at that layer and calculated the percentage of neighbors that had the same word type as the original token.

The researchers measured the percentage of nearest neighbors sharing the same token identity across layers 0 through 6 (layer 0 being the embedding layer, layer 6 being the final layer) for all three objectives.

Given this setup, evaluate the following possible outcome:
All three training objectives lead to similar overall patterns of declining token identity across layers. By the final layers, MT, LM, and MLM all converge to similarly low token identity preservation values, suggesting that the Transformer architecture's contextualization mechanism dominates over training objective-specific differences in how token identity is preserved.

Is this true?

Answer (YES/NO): NO